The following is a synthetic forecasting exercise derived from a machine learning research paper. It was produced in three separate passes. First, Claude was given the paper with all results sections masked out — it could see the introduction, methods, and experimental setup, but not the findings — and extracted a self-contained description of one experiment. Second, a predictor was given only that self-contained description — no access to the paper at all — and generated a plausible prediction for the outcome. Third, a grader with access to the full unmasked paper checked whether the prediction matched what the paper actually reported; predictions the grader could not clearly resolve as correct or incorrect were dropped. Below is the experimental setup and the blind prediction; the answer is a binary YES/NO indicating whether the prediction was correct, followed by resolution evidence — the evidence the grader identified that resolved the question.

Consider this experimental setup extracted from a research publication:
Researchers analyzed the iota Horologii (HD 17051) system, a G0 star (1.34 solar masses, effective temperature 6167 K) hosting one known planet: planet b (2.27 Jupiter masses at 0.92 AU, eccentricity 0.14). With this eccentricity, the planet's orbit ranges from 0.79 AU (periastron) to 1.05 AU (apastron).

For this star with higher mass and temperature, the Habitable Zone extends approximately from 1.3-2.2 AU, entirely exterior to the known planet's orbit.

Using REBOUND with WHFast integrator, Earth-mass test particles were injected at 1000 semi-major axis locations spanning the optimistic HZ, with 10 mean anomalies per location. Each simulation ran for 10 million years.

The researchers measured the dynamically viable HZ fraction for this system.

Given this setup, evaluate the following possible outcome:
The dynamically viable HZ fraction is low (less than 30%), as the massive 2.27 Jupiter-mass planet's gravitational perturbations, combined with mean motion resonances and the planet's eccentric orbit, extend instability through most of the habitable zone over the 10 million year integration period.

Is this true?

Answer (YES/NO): NO